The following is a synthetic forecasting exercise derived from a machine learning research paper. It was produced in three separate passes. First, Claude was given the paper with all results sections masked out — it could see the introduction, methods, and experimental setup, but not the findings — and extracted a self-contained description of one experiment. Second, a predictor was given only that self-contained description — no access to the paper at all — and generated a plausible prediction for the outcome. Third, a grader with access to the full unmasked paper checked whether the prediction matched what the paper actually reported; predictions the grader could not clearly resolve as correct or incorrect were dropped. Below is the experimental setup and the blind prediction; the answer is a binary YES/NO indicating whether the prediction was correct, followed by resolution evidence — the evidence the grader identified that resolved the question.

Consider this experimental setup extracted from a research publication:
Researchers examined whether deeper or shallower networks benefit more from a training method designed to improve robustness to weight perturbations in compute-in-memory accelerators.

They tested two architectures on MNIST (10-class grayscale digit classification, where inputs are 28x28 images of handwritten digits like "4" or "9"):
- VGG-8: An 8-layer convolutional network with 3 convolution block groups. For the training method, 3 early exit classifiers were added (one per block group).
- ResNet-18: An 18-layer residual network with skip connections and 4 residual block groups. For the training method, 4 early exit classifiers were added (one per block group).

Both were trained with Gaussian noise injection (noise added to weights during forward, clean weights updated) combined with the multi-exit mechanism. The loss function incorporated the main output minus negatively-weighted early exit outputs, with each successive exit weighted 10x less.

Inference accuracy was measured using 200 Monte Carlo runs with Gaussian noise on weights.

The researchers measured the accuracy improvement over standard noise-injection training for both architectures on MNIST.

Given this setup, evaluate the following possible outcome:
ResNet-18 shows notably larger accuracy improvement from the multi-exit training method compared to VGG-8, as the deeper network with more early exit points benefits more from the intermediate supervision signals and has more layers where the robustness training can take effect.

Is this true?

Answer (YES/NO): YES